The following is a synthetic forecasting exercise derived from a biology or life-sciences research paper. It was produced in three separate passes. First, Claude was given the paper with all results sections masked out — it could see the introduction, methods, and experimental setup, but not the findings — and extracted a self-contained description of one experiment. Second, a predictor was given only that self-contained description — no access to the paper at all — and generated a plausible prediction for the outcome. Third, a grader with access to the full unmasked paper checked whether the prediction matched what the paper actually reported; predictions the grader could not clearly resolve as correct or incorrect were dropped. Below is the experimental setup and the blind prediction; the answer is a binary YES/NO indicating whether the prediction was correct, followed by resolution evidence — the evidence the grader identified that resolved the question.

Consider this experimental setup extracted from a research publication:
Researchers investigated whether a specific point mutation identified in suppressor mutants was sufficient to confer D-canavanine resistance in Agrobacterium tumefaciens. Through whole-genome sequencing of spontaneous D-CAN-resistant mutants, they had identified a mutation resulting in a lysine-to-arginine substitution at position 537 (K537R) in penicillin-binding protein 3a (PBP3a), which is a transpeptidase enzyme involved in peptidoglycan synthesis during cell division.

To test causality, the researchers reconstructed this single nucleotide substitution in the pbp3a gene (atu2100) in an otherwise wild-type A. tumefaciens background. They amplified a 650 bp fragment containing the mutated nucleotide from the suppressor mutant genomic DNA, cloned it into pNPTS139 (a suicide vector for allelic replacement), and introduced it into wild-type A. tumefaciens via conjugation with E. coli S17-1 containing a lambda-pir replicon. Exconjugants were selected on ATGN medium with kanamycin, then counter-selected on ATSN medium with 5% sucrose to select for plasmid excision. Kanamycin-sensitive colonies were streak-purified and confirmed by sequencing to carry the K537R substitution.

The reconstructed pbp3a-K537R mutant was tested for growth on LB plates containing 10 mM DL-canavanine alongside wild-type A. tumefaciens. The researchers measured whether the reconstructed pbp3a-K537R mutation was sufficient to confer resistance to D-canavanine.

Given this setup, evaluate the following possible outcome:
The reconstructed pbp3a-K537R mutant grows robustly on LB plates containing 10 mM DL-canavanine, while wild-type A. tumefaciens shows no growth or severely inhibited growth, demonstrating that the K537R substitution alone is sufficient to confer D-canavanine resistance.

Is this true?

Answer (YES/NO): YES